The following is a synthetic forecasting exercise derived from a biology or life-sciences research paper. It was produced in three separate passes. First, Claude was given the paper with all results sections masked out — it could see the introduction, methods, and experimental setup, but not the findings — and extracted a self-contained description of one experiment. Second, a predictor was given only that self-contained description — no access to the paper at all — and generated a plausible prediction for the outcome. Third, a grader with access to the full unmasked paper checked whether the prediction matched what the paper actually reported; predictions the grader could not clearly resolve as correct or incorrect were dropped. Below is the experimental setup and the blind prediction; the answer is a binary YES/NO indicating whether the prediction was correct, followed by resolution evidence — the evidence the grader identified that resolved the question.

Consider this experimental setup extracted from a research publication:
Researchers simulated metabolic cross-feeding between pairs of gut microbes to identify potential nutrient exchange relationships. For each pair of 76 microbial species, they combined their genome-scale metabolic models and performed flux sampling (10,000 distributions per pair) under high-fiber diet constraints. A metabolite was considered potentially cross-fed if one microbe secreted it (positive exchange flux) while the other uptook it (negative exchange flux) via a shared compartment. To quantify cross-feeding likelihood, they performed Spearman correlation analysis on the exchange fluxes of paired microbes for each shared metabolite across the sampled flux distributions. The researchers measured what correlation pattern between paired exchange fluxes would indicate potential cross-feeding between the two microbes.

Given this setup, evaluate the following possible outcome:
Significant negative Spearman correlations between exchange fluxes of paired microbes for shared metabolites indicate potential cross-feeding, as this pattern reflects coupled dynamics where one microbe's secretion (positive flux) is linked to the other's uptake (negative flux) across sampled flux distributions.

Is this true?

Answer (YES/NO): YES